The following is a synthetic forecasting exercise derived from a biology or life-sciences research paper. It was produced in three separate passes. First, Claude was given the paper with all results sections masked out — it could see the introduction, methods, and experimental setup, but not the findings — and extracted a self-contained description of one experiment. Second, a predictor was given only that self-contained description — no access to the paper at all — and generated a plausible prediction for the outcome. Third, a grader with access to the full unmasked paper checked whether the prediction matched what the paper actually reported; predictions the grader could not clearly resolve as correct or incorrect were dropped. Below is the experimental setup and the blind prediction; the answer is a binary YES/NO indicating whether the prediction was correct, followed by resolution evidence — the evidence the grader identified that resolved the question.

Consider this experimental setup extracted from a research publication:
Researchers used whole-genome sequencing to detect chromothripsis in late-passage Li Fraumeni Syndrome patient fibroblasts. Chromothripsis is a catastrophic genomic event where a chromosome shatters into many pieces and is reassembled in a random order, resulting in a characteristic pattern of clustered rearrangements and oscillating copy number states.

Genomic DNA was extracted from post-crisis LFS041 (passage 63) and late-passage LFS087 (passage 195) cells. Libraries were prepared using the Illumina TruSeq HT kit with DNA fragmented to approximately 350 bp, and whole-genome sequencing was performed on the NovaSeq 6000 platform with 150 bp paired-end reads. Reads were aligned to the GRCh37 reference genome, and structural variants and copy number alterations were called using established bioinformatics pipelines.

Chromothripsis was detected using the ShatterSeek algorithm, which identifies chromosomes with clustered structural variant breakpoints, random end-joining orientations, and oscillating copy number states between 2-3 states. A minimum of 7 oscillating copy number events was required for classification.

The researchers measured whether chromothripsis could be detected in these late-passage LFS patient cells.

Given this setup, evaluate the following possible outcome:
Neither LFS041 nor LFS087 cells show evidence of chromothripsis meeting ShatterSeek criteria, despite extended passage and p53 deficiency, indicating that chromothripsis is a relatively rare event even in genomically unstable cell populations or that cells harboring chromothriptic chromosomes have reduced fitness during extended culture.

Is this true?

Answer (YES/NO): NO